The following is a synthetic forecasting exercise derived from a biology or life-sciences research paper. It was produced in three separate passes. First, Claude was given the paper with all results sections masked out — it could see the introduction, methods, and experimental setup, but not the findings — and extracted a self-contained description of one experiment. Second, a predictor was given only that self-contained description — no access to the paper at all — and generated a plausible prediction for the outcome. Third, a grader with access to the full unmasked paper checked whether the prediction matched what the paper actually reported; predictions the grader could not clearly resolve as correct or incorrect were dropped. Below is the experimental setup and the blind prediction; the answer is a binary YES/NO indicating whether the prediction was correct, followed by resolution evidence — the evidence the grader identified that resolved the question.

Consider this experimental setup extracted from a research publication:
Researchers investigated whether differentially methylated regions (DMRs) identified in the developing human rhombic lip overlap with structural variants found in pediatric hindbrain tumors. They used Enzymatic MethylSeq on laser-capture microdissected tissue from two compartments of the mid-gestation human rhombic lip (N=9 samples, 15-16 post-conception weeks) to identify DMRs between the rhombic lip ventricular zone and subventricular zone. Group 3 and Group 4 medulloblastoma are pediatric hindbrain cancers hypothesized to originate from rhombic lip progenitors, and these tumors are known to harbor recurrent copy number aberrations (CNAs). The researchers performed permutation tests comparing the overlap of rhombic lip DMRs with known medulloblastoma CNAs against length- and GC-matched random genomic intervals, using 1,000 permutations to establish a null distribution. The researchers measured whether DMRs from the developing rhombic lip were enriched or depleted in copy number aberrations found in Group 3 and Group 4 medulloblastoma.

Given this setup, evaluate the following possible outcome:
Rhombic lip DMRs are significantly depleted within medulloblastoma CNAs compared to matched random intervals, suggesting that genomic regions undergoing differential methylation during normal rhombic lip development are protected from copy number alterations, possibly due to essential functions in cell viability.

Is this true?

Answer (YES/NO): NO